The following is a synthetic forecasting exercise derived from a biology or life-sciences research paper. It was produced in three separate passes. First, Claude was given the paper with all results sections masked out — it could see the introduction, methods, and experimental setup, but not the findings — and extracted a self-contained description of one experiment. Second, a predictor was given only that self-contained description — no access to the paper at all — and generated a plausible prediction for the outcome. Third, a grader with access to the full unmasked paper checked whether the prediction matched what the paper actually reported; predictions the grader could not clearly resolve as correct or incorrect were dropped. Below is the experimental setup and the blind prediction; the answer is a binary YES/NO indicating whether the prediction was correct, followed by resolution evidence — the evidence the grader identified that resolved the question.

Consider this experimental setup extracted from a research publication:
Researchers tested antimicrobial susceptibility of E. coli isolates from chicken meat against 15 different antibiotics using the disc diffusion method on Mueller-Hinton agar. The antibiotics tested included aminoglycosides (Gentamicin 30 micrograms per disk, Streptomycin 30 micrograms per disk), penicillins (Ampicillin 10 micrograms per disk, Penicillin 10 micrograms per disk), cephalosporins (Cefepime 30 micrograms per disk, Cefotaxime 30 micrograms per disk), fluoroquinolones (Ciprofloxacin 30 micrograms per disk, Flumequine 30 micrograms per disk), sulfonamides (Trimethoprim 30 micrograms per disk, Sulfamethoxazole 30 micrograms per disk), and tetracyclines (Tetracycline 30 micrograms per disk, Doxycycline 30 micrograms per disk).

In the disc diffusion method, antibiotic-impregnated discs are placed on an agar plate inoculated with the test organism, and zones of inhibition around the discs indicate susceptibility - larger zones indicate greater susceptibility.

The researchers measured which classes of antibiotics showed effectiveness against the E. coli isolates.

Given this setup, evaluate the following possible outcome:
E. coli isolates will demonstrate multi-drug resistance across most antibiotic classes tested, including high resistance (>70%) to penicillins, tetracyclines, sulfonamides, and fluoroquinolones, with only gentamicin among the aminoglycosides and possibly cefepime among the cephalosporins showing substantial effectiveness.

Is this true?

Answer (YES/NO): NO